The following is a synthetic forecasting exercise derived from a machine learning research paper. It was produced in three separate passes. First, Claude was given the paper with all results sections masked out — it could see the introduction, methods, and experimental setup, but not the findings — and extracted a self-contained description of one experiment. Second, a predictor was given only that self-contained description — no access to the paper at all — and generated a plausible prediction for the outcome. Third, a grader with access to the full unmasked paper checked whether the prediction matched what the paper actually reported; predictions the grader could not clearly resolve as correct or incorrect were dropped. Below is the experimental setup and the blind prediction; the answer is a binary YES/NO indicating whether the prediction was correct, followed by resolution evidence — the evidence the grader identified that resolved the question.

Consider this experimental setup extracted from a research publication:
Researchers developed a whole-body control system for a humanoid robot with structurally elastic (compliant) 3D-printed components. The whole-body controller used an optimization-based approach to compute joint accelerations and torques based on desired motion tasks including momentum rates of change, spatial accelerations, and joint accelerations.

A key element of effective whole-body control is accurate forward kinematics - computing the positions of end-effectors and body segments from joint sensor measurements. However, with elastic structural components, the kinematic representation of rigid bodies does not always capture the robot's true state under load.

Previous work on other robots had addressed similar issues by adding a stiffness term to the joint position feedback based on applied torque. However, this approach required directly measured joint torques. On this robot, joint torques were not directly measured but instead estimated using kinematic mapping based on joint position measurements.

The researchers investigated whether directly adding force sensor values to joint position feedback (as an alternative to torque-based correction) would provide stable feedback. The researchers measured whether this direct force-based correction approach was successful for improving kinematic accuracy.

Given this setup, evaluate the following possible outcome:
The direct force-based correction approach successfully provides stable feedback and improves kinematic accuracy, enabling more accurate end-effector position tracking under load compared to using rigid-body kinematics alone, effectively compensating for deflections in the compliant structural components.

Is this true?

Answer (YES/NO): NO